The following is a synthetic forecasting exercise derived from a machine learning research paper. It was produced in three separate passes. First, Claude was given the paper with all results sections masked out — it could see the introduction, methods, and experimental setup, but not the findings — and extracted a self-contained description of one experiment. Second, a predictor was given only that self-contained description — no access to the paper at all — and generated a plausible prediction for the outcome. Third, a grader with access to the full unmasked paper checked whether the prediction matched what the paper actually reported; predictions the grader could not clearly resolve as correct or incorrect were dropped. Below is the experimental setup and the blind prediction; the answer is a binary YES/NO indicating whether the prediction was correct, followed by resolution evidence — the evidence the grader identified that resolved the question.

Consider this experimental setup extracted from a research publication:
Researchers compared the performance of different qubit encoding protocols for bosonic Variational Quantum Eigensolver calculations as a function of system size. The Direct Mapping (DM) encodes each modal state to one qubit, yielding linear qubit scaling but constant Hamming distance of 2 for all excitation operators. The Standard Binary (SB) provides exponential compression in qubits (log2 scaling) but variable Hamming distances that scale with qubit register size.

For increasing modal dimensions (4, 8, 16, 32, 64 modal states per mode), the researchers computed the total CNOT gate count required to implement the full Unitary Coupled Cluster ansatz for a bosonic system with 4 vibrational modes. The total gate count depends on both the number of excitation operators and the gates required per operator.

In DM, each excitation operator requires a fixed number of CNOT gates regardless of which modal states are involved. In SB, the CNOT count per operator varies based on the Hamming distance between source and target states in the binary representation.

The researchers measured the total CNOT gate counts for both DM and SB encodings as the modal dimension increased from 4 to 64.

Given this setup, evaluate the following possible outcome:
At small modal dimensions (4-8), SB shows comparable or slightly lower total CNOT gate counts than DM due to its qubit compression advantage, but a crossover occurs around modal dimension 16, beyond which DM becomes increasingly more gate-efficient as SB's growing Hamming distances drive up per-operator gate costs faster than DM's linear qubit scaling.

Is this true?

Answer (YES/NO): YES